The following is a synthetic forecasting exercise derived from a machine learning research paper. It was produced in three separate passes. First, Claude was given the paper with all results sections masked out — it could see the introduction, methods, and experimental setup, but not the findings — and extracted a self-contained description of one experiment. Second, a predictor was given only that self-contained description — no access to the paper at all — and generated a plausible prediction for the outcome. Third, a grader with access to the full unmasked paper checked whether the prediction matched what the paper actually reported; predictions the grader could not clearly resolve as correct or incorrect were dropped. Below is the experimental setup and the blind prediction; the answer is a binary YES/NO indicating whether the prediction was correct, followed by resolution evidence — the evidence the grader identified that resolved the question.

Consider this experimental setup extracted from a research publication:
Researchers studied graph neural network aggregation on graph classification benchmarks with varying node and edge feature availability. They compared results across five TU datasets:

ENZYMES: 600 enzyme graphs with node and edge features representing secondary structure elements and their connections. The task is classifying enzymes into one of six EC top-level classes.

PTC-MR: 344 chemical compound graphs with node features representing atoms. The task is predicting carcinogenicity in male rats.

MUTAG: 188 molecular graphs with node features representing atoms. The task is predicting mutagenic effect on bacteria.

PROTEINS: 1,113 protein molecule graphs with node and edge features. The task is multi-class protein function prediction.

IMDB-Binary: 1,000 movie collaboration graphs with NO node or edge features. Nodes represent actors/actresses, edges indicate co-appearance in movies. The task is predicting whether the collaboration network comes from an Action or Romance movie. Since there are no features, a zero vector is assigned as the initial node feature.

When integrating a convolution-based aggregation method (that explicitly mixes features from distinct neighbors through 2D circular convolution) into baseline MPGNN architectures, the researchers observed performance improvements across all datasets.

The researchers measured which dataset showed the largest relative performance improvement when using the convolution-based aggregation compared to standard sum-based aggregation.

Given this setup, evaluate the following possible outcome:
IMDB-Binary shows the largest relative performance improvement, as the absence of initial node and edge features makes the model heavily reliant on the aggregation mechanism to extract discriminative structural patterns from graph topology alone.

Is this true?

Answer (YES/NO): YES